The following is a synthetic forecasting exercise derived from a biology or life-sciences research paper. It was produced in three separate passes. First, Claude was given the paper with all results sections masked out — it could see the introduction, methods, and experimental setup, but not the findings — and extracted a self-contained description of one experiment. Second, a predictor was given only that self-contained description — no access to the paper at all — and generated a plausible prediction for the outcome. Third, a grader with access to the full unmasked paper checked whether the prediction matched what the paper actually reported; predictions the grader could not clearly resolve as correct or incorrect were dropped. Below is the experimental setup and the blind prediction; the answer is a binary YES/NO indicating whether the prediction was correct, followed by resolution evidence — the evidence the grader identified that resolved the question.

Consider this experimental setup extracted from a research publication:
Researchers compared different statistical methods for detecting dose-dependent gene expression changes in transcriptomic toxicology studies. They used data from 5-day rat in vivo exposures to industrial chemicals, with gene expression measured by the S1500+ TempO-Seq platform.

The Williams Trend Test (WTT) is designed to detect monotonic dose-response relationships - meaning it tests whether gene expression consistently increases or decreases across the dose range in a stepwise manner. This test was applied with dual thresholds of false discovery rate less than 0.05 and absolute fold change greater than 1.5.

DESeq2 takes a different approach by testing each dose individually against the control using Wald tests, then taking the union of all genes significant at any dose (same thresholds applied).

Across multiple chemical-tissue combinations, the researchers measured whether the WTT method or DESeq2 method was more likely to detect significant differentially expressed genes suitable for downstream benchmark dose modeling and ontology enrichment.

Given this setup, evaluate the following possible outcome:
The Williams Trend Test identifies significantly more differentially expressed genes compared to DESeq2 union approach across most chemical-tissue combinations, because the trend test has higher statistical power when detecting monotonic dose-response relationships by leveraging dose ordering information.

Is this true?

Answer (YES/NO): NO